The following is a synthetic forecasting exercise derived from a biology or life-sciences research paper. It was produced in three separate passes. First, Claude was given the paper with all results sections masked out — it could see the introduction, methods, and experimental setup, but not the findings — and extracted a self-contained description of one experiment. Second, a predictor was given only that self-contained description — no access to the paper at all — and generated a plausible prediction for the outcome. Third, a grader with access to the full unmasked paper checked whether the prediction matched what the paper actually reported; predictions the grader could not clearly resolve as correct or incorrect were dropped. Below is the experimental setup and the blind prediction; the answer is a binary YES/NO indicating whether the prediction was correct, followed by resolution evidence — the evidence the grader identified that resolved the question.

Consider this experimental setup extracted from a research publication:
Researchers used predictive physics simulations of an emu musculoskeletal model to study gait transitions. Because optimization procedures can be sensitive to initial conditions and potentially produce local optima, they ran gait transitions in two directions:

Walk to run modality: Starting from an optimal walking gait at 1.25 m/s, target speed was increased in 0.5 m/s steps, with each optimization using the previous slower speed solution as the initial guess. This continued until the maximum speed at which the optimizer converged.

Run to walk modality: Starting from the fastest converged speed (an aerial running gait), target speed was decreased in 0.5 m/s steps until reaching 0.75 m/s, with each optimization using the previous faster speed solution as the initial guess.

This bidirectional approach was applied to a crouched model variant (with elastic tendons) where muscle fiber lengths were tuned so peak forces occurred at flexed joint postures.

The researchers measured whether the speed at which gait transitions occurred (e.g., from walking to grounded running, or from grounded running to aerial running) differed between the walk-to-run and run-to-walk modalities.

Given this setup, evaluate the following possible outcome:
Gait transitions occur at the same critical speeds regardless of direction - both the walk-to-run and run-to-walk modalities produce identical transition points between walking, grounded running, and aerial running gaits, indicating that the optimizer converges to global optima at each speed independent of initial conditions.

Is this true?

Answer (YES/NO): NO